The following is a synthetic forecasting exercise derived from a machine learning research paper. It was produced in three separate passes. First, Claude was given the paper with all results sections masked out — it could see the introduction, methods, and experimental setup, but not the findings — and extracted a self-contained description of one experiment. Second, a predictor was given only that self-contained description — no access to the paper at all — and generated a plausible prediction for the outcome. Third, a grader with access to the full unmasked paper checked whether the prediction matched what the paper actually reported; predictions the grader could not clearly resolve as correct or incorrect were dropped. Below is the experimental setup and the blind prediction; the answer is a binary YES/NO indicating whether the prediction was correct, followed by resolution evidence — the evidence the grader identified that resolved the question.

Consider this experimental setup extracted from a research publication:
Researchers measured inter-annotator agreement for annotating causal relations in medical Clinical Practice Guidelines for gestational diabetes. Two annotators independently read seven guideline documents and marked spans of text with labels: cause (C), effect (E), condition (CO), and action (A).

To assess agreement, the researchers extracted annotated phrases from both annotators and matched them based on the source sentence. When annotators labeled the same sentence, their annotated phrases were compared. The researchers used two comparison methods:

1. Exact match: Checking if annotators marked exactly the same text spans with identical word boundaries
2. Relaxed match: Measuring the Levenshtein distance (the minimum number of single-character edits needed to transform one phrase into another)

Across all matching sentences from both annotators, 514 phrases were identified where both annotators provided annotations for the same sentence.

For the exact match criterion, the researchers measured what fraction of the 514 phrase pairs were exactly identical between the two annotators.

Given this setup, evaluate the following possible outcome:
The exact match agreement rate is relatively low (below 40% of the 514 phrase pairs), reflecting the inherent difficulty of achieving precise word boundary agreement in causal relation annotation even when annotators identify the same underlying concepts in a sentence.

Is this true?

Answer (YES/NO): YES